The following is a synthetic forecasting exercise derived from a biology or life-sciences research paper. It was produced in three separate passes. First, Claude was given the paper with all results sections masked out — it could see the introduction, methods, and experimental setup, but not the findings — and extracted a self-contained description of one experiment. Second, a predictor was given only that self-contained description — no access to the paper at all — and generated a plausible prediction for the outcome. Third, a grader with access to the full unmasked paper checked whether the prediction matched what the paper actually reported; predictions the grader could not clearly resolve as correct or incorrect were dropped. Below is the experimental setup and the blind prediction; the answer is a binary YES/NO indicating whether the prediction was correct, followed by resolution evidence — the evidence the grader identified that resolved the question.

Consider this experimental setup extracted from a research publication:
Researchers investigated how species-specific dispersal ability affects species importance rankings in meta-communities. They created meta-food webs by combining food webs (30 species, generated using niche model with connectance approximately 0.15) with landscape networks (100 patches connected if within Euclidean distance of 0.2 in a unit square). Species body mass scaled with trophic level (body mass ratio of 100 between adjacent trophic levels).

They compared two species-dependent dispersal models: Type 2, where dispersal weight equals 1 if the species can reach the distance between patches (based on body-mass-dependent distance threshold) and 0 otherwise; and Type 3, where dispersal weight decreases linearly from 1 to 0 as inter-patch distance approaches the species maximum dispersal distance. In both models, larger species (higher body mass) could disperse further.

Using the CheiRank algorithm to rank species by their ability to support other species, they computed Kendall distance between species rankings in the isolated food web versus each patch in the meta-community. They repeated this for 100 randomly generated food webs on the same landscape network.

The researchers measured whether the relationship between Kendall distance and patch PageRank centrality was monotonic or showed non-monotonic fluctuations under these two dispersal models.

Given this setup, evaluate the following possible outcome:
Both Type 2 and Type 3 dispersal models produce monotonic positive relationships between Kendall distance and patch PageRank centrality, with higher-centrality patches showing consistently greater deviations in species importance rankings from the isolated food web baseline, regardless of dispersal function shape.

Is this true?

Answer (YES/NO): NO